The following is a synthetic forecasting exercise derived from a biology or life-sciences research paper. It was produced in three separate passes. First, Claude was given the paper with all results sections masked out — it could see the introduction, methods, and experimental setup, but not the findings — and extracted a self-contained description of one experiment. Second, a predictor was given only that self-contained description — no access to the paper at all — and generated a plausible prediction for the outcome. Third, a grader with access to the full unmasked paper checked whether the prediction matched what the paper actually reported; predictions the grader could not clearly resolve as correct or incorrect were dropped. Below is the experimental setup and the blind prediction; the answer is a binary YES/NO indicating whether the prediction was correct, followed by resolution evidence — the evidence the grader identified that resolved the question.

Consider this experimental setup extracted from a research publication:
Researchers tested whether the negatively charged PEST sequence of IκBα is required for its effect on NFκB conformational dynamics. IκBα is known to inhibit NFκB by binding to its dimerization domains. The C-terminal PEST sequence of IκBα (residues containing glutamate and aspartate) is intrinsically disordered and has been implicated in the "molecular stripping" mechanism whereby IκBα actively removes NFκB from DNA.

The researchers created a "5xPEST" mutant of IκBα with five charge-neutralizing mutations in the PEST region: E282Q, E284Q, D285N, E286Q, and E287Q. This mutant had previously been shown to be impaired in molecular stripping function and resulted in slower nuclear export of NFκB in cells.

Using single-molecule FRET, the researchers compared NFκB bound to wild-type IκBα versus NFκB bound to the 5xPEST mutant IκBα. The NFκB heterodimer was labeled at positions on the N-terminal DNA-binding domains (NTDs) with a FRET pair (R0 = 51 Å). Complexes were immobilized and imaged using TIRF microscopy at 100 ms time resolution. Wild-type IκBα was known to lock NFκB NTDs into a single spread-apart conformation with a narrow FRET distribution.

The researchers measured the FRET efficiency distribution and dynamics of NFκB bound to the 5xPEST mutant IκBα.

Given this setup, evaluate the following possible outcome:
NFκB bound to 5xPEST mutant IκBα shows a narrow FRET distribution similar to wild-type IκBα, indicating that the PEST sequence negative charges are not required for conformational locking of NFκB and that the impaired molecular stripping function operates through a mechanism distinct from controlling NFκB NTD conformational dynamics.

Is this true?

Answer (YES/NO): NO